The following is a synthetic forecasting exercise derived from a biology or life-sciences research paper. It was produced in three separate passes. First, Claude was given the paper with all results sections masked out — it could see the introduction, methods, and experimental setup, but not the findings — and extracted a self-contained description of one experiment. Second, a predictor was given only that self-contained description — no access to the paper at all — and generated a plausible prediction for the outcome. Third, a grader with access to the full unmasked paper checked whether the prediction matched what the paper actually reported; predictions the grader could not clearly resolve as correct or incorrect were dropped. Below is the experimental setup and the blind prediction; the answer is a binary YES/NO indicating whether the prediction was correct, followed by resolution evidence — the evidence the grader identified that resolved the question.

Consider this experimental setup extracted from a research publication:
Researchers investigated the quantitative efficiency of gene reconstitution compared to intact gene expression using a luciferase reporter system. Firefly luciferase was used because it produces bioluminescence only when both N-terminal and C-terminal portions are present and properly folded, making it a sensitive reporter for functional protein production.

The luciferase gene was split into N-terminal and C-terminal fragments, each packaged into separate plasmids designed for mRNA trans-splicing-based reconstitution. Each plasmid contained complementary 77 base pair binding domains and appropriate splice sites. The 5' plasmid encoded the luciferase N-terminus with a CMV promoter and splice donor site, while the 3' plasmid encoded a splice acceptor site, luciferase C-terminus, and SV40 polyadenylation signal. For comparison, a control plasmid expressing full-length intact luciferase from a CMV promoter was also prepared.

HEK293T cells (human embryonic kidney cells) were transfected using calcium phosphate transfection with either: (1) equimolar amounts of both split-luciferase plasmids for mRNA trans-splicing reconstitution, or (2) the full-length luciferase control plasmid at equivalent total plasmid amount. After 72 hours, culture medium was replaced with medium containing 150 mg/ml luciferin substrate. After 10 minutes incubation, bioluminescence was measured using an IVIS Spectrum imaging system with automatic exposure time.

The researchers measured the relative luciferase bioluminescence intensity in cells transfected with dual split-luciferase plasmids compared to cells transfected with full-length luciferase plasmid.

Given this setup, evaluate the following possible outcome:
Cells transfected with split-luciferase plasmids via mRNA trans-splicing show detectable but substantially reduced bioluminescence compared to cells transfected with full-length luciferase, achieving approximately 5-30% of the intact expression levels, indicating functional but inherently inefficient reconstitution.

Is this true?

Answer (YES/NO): NO